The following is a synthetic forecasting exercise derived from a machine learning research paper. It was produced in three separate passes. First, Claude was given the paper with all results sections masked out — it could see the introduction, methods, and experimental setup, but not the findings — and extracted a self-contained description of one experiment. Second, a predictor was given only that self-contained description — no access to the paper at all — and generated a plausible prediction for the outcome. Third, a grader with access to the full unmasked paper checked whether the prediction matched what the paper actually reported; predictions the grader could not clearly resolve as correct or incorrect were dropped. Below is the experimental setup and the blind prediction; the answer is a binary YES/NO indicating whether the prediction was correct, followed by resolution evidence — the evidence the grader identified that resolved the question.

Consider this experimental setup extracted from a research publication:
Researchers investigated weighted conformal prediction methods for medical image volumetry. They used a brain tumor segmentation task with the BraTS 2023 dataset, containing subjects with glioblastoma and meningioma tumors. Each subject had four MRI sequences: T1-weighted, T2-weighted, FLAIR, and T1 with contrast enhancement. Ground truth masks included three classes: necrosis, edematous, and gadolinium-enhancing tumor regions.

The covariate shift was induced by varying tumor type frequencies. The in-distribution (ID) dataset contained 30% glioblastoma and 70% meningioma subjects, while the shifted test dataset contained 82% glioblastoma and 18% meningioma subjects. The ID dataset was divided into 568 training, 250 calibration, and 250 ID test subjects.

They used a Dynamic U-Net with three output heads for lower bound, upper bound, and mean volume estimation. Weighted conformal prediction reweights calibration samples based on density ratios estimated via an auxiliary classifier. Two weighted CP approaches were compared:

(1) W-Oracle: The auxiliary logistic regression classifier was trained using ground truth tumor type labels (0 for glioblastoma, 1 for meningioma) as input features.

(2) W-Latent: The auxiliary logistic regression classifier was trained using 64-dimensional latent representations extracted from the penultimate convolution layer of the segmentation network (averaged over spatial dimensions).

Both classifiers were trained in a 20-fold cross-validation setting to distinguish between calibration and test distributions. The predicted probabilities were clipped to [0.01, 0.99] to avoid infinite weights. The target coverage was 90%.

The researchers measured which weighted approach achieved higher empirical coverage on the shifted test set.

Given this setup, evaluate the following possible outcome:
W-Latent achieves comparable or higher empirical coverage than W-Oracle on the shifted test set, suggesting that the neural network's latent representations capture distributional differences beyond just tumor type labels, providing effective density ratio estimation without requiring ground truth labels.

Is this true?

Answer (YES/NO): NO